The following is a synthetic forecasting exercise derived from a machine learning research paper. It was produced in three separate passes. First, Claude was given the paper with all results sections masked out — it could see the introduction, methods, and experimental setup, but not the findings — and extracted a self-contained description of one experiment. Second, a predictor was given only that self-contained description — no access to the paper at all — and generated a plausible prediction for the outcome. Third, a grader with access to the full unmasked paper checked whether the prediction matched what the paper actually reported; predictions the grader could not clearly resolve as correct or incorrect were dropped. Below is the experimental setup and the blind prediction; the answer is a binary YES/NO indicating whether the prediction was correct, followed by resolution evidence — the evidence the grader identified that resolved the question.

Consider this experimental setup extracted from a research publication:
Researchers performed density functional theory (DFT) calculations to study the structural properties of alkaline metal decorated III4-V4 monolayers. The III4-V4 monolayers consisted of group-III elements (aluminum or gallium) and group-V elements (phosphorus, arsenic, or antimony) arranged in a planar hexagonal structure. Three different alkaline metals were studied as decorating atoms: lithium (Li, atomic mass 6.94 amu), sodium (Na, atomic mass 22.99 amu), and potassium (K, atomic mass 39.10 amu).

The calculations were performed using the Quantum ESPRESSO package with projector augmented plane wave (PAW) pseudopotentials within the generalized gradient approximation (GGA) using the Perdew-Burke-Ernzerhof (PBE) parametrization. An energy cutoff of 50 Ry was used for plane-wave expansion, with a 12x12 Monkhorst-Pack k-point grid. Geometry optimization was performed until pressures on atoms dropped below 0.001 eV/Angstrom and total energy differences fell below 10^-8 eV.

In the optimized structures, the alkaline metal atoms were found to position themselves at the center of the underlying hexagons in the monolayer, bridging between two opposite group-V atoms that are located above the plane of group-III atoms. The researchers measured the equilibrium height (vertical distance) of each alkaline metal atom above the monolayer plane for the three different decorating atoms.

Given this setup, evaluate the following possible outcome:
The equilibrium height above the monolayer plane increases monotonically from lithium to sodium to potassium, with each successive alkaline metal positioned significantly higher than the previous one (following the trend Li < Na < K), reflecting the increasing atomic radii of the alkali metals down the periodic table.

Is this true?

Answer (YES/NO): YES